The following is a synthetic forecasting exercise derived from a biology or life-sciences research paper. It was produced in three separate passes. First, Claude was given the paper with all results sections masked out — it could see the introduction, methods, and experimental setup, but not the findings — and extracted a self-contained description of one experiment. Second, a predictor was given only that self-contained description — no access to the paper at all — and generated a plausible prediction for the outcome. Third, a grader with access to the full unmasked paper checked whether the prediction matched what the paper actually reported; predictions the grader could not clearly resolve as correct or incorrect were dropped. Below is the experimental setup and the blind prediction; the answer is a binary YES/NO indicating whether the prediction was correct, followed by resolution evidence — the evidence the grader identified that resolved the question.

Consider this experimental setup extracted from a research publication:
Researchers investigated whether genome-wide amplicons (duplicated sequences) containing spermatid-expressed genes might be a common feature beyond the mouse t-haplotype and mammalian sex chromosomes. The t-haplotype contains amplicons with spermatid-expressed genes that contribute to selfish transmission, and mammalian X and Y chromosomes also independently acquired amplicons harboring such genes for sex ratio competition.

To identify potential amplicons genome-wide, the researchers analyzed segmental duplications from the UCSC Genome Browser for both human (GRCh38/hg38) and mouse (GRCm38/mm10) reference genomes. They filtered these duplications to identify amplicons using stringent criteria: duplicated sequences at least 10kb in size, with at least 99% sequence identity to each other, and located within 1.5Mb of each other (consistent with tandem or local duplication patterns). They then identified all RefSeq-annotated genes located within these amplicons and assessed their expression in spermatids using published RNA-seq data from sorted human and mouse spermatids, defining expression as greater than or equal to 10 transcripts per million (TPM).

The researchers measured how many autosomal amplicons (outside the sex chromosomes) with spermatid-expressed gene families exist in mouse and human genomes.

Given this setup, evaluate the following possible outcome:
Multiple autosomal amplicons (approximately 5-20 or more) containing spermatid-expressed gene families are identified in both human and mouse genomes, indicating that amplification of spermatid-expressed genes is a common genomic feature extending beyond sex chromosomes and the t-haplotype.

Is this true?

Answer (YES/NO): YES